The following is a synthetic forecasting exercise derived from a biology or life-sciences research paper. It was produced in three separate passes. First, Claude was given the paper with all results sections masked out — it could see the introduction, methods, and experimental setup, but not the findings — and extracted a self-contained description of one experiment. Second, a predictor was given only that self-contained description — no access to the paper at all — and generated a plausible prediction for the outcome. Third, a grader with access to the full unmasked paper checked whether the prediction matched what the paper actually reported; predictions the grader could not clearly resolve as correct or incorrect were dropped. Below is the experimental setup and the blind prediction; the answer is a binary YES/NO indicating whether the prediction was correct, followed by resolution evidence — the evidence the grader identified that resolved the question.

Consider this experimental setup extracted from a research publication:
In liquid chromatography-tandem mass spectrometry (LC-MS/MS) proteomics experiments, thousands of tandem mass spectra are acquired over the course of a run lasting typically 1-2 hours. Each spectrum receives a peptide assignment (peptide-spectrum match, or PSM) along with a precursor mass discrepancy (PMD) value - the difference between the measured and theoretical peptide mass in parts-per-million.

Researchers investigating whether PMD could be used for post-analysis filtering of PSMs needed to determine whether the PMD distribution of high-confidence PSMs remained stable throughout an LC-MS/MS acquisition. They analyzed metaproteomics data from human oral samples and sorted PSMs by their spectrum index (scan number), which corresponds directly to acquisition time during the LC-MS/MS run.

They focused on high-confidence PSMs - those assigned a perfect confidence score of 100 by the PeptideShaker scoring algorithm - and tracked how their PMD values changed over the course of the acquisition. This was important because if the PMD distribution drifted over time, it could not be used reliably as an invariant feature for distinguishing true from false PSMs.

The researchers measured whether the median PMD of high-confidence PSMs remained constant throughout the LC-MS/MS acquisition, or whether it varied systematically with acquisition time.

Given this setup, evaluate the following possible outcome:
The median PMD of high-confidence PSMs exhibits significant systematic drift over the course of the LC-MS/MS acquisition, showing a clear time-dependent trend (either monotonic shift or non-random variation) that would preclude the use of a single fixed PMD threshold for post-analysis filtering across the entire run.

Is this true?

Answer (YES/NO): YES